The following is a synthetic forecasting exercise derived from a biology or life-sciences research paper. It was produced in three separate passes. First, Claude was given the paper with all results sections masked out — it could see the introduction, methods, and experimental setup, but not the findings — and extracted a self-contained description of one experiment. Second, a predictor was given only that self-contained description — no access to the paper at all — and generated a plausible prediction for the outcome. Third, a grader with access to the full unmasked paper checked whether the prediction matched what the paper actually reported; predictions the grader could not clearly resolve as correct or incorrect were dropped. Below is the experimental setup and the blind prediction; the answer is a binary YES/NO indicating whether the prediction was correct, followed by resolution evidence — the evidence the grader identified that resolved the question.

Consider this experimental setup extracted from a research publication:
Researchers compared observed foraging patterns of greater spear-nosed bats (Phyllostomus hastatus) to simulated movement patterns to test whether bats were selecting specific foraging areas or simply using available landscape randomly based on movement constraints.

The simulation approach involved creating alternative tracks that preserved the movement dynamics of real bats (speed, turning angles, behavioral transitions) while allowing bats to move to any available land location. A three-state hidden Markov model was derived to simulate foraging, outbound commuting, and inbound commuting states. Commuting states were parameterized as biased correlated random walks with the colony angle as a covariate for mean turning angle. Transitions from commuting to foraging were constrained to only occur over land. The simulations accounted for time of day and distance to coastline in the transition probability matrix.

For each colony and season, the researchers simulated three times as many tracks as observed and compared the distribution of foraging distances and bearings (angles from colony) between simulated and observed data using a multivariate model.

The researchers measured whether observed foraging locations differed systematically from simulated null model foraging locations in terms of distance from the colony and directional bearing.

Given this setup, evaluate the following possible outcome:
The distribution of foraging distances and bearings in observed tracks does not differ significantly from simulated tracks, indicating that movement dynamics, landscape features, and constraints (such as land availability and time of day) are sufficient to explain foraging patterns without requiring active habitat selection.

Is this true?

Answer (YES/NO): NO